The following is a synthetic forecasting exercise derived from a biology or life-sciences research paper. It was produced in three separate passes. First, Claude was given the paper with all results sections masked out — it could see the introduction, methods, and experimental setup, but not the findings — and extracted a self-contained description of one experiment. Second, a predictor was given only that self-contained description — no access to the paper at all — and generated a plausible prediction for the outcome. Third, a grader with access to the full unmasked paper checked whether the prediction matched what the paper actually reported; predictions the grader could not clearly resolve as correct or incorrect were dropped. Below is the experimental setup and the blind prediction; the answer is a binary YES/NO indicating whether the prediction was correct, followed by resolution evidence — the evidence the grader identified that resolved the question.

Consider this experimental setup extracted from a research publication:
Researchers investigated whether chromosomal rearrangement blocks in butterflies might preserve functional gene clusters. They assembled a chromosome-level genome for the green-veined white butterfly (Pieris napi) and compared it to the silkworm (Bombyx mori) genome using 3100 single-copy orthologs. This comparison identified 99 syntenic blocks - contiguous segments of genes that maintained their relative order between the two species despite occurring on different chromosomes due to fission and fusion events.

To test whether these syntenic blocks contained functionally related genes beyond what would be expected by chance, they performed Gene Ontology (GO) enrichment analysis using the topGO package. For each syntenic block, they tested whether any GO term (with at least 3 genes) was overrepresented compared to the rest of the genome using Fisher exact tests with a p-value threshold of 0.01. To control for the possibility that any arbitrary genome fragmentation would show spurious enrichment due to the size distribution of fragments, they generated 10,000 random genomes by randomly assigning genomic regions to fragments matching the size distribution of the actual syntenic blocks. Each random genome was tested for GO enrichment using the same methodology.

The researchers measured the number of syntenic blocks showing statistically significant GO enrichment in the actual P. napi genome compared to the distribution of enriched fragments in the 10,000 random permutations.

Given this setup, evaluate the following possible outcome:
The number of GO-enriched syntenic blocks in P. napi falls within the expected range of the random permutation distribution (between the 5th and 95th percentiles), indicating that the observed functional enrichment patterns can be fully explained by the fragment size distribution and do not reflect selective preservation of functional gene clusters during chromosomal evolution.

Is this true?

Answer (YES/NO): NO